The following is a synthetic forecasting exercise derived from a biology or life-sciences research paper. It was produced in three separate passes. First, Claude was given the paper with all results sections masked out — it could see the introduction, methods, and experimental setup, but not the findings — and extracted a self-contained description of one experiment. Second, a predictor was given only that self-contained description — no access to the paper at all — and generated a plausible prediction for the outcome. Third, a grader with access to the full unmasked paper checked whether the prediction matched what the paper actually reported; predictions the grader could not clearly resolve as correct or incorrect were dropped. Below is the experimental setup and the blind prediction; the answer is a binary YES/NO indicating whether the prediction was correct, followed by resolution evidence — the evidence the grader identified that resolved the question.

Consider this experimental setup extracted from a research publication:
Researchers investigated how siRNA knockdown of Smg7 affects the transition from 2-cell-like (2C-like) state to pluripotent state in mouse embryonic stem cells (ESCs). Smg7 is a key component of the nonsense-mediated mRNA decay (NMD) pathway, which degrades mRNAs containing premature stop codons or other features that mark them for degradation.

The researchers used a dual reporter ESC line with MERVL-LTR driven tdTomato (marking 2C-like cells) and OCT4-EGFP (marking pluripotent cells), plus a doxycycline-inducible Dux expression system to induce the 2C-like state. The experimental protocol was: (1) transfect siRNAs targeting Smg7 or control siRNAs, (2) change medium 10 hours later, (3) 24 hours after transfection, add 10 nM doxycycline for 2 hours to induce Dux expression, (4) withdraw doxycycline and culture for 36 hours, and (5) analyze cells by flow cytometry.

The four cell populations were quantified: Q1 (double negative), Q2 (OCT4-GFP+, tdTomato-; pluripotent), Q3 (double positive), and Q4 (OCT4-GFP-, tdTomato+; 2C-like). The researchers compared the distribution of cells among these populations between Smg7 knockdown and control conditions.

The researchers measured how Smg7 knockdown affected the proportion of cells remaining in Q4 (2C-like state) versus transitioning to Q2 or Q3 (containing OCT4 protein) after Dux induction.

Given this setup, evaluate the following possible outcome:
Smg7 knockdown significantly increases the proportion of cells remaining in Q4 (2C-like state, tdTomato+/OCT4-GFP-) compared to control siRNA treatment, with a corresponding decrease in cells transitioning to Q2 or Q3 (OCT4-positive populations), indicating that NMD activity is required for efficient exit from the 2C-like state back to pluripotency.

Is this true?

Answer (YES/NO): YES